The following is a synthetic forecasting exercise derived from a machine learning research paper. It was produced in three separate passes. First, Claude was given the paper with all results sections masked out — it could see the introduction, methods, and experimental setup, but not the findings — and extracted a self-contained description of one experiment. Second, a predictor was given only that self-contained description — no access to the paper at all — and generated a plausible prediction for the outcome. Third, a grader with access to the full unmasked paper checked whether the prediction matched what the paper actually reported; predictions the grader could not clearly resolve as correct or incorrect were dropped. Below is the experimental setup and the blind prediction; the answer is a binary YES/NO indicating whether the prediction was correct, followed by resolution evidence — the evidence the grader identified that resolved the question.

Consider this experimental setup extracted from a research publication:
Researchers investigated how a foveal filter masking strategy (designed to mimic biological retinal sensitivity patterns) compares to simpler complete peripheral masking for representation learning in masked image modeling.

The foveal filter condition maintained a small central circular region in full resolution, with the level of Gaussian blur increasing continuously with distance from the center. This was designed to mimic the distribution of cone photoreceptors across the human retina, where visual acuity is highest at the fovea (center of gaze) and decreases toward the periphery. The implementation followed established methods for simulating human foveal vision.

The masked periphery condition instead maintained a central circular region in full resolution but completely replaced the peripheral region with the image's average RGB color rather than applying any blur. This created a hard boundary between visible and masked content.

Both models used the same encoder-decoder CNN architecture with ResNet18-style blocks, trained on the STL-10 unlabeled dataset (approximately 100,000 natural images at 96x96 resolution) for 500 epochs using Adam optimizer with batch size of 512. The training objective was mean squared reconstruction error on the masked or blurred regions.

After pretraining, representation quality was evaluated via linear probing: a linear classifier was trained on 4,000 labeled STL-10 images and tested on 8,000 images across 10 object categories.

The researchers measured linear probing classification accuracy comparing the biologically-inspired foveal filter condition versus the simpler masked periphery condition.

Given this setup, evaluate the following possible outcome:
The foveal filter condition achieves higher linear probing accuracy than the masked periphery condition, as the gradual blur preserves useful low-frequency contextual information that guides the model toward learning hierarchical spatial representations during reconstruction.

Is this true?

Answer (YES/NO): NO